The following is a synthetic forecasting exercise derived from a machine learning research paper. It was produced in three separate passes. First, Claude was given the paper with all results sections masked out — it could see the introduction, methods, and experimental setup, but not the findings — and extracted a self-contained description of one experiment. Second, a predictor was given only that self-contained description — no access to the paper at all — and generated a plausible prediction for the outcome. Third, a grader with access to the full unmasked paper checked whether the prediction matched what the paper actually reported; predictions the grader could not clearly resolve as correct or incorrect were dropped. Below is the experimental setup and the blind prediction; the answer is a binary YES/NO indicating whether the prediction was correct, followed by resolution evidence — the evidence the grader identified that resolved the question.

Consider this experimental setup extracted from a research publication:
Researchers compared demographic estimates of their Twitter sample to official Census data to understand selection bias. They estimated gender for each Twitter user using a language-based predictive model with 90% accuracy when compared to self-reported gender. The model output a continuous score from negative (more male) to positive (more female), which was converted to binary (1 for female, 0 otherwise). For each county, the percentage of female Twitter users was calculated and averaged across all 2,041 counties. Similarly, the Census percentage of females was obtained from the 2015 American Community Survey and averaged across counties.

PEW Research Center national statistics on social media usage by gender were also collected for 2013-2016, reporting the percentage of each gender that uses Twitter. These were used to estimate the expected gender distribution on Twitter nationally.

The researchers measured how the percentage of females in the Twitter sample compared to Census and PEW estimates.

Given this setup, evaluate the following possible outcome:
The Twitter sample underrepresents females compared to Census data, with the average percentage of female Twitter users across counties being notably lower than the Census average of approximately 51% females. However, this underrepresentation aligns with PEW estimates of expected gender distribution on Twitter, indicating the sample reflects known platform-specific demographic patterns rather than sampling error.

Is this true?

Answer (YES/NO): NO